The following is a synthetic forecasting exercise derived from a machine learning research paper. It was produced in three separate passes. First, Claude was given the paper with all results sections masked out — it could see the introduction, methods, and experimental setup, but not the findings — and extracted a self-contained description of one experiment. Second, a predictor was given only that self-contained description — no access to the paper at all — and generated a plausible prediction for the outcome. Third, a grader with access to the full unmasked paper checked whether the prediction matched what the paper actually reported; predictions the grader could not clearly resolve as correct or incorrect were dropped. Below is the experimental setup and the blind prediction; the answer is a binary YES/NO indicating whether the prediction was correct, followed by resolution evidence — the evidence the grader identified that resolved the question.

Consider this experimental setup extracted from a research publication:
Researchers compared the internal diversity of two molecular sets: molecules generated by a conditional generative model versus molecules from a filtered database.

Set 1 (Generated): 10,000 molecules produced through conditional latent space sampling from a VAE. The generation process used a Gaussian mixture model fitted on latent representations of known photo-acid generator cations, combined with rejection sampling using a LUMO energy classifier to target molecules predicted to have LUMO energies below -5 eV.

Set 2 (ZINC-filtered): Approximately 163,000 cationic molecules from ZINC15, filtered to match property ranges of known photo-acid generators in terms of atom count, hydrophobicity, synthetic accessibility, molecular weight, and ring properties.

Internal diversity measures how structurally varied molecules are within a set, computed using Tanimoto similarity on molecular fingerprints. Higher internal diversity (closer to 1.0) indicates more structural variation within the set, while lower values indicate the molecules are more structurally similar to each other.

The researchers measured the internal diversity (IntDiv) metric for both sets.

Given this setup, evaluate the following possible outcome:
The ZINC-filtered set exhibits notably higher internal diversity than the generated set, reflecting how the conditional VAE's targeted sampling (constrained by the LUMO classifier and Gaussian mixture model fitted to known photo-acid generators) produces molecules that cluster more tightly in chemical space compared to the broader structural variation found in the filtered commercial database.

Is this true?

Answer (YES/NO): NO